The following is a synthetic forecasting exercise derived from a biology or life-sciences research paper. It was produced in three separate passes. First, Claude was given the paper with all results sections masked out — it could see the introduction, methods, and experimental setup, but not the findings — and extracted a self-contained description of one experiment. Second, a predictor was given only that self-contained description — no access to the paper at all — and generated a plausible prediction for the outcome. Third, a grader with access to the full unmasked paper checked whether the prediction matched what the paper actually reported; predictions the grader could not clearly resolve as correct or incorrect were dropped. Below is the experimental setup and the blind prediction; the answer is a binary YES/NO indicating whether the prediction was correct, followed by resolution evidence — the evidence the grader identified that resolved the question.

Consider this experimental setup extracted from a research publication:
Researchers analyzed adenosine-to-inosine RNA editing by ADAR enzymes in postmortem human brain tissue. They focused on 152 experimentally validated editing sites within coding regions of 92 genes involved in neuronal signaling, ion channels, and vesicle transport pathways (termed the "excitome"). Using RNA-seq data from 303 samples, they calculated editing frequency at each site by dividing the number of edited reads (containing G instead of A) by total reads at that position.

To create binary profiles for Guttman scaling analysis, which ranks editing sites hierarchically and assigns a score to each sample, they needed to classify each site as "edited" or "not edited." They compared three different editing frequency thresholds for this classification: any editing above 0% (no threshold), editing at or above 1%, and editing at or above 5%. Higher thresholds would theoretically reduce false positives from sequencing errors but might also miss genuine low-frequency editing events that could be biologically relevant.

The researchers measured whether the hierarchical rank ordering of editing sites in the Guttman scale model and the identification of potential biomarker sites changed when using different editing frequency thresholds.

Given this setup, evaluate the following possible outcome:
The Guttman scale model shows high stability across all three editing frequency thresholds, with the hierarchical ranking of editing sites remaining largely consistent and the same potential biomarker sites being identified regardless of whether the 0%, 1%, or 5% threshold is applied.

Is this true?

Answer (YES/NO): YES